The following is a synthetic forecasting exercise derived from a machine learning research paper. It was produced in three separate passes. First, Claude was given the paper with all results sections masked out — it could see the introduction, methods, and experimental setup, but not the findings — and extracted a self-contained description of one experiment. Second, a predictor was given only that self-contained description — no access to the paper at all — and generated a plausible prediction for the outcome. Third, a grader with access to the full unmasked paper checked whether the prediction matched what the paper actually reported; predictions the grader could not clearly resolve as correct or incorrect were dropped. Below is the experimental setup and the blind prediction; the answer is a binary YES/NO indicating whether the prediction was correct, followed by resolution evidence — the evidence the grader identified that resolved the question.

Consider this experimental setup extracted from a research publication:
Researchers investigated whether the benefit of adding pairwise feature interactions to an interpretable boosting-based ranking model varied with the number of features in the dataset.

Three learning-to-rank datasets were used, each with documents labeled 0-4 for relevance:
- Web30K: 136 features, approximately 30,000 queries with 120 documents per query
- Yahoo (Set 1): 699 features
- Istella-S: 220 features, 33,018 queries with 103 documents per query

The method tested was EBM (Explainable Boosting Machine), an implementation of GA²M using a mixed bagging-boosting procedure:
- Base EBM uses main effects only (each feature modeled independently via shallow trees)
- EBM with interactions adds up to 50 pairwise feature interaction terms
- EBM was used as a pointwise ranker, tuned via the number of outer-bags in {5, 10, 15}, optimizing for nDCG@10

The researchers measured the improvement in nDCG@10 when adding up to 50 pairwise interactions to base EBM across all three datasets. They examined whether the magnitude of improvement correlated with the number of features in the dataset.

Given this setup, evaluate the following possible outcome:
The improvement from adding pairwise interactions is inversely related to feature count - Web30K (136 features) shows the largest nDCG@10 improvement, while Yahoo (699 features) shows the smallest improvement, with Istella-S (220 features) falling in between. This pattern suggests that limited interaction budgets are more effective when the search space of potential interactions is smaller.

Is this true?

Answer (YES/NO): NO